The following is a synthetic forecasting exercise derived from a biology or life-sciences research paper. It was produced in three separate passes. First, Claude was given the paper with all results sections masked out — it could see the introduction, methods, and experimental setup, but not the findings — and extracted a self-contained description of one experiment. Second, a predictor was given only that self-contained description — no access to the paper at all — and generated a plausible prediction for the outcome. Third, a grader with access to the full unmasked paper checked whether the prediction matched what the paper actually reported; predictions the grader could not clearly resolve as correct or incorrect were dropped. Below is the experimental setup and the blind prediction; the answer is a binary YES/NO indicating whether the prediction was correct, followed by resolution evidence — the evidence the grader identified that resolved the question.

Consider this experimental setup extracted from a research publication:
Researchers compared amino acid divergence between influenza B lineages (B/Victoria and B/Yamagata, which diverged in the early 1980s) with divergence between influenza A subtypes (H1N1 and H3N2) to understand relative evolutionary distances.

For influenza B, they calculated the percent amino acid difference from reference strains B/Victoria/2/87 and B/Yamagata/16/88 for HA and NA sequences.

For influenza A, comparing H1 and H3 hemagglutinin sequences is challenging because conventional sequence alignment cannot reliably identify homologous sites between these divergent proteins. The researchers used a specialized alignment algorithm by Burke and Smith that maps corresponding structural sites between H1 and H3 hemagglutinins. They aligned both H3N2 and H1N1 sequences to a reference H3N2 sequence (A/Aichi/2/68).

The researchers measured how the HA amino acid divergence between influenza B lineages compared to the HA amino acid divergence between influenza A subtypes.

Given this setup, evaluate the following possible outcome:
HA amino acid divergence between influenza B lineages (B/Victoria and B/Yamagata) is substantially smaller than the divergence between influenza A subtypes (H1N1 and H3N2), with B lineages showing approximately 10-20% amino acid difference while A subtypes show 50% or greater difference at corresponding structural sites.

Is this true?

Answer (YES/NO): YES